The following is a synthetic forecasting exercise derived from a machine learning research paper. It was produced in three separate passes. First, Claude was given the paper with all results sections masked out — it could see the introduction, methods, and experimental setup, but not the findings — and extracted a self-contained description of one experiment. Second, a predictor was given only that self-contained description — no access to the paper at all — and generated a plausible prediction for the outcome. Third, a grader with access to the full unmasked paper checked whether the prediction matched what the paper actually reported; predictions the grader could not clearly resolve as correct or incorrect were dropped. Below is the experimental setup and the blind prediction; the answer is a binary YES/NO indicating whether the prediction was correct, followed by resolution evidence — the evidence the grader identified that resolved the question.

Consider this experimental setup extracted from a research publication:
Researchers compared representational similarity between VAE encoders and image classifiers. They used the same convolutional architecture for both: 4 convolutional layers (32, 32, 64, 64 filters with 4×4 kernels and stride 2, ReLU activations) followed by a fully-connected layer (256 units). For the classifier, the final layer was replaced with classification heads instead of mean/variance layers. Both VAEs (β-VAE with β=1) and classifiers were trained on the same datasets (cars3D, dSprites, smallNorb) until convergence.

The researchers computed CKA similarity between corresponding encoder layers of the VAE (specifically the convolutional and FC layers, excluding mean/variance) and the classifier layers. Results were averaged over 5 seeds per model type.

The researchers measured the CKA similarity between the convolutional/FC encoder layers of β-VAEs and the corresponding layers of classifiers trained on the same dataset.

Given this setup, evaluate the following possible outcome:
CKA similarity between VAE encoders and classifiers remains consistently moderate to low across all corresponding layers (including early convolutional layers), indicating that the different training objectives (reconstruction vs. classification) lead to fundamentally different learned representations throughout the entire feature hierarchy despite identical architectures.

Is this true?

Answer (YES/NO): NO